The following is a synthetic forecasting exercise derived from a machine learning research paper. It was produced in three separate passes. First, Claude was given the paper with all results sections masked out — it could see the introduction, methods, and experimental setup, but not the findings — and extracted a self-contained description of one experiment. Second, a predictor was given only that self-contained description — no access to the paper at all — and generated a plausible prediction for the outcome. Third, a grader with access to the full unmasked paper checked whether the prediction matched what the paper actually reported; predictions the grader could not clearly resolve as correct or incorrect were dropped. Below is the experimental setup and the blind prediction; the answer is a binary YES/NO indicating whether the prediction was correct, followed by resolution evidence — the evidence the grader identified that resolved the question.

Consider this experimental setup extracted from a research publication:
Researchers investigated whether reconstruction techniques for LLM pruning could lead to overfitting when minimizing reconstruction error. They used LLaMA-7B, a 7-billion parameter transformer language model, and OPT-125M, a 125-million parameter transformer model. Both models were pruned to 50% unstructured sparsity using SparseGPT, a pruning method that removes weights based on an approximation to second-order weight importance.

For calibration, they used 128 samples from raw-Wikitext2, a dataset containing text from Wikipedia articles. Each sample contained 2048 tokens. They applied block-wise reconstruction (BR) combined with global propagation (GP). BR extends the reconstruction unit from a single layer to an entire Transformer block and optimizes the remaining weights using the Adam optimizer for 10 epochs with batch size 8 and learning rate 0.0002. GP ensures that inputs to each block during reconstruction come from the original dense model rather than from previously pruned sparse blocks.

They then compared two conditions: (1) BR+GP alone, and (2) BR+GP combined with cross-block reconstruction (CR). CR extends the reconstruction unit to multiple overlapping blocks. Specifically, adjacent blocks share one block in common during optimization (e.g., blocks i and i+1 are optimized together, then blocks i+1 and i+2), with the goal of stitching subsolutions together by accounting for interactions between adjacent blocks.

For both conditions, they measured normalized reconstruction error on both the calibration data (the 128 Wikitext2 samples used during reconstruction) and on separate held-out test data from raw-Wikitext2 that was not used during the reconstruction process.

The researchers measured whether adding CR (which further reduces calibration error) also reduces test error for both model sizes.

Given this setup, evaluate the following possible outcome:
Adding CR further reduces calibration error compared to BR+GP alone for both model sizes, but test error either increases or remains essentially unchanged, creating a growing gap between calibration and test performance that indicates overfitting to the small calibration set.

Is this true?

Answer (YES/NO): NO